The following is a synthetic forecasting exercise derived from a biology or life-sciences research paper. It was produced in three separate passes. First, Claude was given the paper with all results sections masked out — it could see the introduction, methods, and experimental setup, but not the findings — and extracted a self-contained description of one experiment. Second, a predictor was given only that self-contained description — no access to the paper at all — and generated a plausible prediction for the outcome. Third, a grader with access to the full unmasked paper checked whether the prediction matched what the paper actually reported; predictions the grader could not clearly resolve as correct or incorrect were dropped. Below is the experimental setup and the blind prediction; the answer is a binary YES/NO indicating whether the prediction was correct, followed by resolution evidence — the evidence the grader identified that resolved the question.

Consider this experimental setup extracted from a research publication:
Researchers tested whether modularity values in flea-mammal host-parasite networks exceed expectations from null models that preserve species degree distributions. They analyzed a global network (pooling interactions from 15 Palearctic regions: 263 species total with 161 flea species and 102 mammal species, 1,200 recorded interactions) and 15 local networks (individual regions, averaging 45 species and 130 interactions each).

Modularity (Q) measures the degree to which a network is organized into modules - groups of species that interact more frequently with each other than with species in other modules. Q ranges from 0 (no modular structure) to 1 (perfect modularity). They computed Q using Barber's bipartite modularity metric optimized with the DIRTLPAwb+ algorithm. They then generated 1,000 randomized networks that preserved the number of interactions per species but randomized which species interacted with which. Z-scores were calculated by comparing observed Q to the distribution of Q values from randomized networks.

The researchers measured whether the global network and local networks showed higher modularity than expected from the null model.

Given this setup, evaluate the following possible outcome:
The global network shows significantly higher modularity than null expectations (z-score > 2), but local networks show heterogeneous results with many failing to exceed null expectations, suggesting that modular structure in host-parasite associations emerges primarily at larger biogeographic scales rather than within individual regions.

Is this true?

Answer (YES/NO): YES